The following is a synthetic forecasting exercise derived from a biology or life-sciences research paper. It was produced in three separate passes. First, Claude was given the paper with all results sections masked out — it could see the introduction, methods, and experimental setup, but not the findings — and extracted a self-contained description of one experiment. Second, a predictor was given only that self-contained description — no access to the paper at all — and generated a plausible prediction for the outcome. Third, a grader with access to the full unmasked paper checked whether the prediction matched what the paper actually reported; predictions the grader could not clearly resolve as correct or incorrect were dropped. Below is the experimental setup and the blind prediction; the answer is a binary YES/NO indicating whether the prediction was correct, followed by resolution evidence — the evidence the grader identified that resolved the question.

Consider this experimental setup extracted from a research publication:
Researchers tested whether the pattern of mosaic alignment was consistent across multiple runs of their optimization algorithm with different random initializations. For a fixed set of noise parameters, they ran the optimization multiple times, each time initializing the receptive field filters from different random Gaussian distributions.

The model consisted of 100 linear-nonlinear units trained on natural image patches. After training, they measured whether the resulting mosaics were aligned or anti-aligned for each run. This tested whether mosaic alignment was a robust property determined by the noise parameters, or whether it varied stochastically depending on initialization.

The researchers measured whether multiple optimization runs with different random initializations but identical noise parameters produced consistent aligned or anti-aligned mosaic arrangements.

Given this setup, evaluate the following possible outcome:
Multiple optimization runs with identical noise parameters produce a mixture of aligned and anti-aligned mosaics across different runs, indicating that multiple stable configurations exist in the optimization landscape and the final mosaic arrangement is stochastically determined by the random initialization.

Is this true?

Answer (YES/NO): NO